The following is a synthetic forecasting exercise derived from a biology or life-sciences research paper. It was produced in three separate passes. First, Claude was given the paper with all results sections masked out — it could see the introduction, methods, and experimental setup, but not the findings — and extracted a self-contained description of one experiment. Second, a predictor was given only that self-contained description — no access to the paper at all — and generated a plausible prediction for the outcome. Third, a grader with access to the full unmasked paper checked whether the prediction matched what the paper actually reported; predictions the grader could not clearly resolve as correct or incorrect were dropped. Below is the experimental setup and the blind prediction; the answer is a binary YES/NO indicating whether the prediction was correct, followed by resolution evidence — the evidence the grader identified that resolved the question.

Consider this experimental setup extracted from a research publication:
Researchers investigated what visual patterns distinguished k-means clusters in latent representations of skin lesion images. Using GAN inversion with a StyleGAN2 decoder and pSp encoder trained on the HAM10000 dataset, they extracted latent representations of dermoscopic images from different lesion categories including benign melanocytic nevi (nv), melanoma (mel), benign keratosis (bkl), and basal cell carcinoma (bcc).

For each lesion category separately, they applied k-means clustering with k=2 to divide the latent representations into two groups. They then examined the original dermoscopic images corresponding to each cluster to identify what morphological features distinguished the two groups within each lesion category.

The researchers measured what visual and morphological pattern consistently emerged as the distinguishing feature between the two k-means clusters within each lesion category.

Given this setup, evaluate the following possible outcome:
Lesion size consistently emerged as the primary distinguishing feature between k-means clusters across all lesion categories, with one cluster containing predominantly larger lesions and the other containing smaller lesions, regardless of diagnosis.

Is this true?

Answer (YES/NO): YES